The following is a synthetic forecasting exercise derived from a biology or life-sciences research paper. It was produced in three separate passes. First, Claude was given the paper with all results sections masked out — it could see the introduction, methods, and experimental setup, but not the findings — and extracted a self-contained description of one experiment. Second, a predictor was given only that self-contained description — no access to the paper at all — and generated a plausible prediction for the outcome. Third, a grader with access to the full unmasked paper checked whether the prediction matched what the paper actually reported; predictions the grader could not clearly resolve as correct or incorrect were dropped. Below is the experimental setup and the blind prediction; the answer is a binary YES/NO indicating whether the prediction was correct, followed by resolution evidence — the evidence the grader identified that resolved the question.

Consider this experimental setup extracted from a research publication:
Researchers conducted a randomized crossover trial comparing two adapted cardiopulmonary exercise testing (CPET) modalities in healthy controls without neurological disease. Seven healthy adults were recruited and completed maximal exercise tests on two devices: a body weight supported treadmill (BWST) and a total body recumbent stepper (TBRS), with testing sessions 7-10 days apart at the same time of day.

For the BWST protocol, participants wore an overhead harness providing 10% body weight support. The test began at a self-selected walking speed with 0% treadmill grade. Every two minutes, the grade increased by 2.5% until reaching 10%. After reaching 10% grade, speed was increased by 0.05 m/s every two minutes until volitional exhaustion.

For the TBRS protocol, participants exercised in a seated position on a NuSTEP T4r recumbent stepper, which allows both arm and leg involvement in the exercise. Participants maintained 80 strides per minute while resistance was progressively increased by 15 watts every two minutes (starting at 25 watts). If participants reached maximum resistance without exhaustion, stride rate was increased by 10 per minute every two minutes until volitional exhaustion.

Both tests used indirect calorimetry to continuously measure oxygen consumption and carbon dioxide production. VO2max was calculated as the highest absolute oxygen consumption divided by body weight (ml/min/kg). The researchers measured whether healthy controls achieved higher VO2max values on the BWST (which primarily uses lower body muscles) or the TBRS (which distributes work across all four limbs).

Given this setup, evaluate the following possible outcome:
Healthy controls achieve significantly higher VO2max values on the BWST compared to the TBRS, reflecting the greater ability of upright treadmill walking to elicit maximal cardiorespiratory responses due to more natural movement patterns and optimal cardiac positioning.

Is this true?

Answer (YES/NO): YES